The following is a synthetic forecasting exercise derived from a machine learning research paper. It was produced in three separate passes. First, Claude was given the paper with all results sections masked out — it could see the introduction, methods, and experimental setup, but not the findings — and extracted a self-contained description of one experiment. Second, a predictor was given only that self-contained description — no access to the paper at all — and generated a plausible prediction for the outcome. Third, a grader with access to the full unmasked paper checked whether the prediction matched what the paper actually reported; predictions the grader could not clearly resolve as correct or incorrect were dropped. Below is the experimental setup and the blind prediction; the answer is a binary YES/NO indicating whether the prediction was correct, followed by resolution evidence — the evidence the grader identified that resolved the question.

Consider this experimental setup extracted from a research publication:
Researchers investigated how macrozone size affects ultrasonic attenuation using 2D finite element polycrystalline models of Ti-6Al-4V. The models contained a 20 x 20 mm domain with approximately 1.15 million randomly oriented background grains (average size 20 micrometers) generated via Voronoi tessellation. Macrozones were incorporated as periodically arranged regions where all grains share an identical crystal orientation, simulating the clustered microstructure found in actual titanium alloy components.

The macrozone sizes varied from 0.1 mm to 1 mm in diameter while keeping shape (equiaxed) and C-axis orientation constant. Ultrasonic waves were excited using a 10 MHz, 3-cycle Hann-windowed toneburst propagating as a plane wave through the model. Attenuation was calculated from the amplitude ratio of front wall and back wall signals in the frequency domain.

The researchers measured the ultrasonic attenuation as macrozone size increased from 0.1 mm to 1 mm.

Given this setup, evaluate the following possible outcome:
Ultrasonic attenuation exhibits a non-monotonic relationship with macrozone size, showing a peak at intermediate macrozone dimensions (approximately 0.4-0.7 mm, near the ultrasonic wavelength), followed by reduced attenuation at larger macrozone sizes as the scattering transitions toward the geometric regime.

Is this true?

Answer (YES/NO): NO